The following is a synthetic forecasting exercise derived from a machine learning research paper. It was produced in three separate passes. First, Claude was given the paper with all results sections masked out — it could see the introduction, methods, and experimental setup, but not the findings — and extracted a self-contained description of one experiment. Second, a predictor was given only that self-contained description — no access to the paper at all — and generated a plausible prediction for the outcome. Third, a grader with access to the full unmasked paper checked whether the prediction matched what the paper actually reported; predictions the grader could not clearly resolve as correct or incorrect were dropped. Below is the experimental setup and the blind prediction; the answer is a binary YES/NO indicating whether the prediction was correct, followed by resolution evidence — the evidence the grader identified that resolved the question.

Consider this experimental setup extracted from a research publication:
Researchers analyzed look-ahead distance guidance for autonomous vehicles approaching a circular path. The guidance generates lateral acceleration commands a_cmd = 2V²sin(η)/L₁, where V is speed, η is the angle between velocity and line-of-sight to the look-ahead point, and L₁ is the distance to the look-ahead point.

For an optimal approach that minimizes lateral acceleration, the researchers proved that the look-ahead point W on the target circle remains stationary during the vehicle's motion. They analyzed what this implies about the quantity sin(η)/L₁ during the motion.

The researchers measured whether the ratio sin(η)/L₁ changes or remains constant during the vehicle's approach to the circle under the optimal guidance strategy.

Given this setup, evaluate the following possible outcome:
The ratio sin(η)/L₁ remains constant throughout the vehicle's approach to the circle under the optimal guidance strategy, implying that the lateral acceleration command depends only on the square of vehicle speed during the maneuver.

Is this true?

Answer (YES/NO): YES